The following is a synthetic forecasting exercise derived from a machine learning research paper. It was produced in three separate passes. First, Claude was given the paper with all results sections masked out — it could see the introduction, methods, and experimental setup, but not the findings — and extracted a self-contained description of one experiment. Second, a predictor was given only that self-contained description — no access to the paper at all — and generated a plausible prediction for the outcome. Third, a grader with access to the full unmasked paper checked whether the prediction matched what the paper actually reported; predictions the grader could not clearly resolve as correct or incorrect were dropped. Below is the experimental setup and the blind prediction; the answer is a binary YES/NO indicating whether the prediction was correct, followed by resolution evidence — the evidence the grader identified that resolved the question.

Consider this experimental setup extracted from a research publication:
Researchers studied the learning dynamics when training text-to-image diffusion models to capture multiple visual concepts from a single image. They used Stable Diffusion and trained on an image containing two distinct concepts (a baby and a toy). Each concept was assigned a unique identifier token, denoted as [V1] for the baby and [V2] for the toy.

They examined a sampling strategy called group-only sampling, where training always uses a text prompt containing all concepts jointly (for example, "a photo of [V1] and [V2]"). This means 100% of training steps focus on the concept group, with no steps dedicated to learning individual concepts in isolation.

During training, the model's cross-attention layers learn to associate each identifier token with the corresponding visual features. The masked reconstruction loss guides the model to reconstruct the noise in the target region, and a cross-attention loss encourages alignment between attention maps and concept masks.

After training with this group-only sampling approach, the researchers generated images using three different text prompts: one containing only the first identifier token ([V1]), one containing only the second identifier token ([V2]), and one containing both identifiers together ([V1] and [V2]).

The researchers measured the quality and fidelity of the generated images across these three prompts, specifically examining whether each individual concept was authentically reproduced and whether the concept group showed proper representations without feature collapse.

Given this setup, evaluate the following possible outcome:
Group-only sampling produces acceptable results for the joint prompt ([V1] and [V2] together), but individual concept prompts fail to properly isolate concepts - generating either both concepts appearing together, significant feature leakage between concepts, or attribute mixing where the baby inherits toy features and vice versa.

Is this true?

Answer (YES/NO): NO